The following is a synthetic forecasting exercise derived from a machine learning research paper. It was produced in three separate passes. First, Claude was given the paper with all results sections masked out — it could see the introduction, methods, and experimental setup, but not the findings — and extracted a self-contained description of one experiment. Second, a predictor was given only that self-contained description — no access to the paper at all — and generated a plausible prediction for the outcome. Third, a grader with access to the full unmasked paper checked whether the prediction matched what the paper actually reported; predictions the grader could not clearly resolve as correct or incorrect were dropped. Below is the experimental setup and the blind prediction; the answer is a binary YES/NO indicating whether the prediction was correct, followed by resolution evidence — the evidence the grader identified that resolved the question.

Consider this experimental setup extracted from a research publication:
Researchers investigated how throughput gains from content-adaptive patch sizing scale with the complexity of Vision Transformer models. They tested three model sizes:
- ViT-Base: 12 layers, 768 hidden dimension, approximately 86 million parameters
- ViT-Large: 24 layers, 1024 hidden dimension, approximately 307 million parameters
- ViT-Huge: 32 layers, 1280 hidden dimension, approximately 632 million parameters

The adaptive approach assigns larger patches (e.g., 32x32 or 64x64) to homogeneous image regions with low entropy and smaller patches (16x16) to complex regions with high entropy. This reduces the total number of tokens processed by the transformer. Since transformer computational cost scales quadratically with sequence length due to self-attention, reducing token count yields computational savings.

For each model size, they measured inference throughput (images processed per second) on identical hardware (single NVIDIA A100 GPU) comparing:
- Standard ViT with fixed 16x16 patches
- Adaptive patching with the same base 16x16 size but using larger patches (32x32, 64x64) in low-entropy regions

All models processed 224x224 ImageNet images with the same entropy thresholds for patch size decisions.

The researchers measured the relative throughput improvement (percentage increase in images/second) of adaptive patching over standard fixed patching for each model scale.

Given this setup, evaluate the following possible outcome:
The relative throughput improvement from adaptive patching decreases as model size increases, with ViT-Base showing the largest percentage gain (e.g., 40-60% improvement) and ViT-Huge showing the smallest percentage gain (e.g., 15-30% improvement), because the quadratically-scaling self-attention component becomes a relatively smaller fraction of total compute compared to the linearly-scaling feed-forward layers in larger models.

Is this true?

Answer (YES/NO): NO